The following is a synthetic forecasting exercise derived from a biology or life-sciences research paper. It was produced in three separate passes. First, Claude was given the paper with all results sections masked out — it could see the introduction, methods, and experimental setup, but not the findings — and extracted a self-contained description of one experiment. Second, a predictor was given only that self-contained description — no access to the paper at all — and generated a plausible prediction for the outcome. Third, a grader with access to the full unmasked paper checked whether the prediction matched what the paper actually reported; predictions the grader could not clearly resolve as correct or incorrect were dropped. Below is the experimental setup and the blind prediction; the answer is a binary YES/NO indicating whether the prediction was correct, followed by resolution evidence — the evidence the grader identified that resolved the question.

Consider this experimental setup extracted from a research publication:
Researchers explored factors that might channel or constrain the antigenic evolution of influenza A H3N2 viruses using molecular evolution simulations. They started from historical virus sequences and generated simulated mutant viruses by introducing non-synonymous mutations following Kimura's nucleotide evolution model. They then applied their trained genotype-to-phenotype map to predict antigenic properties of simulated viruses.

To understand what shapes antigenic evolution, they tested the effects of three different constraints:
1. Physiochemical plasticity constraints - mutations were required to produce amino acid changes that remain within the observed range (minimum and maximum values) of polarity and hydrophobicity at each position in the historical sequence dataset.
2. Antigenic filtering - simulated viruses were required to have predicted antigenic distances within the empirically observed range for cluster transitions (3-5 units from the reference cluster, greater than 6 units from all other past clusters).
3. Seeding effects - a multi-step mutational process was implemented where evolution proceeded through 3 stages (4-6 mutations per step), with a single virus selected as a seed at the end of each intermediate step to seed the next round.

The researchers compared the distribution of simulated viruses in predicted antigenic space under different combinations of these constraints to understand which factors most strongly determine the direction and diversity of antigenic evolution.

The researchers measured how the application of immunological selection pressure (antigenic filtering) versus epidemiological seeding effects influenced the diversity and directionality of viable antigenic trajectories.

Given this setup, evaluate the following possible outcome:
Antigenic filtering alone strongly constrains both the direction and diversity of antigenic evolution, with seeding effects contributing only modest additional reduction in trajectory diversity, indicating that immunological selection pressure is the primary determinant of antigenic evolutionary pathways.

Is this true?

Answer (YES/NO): NO